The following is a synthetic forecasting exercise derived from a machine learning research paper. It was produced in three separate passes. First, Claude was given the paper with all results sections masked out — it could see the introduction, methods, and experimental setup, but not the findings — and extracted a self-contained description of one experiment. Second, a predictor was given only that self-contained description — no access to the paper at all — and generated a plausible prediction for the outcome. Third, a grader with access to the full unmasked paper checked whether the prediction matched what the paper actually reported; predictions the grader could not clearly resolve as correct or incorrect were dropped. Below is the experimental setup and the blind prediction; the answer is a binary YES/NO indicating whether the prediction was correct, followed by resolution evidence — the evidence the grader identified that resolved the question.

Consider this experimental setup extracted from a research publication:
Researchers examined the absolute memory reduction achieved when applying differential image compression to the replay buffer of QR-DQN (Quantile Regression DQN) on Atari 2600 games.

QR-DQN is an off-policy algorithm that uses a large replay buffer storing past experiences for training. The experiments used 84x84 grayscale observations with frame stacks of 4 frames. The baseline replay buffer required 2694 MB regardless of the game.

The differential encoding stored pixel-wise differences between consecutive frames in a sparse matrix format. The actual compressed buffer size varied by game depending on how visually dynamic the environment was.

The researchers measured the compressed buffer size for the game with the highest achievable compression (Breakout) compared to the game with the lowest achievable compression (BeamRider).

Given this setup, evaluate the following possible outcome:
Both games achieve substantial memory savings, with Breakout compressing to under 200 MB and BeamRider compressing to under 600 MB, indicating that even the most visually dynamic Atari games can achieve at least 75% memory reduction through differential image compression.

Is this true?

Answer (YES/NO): YES